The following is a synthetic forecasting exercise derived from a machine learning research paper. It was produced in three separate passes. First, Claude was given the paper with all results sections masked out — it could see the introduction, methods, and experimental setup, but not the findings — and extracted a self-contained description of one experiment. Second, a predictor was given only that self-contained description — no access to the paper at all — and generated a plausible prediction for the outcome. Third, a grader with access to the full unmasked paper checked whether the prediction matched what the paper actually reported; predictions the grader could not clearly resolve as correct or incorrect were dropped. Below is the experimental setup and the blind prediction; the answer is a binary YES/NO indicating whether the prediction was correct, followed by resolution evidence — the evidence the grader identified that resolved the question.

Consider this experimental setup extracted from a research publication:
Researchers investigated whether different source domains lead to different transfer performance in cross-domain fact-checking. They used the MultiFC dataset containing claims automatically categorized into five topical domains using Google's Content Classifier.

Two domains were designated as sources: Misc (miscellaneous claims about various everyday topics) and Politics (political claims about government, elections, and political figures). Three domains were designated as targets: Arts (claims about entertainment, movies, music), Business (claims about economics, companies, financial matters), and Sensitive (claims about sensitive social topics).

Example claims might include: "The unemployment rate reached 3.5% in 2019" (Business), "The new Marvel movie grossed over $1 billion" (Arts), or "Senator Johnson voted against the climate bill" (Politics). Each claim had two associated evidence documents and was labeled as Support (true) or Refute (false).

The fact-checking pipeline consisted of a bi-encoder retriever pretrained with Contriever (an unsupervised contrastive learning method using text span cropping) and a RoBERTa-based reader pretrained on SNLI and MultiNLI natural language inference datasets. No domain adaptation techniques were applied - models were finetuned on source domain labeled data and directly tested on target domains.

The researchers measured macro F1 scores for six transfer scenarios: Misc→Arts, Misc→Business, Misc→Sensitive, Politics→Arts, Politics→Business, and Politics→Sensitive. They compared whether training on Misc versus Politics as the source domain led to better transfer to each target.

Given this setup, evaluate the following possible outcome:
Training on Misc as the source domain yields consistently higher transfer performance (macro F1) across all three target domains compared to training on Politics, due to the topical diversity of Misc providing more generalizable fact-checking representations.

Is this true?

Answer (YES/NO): NO